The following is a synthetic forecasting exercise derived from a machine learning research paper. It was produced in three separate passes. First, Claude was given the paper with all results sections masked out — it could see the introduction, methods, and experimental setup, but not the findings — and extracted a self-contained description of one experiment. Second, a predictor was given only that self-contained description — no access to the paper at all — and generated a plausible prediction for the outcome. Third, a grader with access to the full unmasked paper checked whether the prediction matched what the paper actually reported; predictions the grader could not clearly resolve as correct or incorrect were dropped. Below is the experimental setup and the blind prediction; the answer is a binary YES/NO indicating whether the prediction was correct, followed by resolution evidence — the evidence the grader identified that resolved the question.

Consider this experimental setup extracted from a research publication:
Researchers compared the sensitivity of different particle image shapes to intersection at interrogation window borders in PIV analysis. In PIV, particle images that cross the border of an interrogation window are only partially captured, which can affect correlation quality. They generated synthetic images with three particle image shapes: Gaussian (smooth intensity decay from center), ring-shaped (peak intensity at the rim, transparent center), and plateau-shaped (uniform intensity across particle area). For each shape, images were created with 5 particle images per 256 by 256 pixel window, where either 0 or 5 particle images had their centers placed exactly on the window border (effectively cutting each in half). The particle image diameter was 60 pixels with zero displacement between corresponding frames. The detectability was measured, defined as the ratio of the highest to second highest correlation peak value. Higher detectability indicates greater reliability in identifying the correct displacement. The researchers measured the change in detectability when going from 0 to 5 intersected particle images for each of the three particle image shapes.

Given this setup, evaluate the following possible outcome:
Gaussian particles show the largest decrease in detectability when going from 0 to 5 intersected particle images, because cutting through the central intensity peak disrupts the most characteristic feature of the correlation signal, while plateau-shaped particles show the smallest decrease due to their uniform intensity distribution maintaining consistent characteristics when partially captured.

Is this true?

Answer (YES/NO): NO